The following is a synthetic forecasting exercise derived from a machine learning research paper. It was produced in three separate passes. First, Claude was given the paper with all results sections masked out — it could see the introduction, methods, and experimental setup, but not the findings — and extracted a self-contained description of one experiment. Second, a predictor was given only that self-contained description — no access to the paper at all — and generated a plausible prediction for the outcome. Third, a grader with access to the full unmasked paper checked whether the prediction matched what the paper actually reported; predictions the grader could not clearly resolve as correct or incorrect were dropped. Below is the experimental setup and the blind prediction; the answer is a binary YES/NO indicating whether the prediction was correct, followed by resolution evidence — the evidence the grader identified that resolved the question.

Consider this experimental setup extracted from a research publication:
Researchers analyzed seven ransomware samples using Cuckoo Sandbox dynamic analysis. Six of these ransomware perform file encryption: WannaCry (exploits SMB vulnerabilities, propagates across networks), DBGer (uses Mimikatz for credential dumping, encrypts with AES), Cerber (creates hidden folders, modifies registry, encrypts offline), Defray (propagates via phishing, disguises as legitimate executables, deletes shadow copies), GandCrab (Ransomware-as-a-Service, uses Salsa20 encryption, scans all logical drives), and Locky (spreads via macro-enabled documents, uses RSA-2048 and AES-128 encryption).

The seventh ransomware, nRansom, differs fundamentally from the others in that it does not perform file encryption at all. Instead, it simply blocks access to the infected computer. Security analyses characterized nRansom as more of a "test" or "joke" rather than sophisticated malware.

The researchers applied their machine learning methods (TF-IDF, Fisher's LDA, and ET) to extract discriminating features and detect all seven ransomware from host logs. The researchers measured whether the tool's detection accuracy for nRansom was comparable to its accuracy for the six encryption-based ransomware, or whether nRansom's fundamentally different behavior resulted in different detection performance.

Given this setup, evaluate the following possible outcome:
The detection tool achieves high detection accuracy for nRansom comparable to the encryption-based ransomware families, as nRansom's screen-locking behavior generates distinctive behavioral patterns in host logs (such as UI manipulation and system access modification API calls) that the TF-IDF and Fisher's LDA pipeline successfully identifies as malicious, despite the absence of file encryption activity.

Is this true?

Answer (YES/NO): NO